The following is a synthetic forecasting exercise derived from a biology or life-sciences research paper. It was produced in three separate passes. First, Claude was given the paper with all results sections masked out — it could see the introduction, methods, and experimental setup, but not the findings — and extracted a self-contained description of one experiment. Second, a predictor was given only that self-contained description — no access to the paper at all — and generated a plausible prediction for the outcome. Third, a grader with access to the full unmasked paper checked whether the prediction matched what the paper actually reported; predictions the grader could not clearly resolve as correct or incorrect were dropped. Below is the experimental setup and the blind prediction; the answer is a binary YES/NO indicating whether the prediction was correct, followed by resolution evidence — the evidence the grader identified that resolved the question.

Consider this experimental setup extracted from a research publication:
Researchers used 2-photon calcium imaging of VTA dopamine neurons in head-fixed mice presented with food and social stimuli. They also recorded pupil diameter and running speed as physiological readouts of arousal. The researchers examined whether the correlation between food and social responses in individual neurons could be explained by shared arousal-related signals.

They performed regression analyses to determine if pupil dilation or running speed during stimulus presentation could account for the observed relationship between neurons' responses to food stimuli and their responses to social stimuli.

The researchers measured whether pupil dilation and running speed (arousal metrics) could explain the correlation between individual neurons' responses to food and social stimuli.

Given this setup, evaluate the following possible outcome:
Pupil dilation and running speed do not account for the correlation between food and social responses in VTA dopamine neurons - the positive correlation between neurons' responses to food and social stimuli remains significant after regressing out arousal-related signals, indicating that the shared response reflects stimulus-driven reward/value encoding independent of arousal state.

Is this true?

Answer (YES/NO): YES